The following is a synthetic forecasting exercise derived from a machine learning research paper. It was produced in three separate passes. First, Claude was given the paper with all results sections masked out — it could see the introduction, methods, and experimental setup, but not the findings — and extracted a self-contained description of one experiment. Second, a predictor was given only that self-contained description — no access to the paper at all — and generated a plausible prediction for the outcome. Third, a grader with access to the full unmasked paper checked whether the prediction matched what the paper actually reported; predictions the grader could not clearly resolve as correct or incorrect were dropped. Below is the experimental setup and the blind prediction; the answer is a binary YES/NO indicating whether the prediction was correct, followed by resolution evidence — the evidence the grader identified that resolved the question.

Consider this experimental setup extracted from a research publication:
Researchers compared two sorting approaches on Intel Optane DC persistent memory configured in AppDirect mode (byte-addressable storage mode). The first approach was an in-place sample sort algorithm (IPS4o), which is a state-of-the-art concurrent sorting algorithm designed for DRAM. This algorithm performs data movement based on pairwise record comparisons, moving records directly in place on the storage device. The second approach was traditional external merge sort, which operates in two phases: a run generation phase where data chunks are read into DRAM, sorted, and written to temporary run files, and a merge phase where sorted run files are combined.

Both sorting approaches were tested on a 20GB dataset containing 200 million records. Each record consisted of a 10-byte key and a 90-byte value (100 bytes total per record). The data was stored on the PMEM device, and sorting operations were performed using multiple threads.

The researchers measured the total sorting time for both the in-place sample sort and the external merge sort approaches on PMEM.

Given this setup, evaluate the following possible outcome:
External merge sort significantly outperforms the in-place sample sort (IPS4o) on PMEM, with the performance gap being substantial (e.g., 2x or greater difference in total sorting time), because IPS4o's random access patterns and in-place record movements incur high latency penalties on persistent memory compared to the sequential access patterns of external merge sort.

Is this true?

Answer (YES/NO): YES